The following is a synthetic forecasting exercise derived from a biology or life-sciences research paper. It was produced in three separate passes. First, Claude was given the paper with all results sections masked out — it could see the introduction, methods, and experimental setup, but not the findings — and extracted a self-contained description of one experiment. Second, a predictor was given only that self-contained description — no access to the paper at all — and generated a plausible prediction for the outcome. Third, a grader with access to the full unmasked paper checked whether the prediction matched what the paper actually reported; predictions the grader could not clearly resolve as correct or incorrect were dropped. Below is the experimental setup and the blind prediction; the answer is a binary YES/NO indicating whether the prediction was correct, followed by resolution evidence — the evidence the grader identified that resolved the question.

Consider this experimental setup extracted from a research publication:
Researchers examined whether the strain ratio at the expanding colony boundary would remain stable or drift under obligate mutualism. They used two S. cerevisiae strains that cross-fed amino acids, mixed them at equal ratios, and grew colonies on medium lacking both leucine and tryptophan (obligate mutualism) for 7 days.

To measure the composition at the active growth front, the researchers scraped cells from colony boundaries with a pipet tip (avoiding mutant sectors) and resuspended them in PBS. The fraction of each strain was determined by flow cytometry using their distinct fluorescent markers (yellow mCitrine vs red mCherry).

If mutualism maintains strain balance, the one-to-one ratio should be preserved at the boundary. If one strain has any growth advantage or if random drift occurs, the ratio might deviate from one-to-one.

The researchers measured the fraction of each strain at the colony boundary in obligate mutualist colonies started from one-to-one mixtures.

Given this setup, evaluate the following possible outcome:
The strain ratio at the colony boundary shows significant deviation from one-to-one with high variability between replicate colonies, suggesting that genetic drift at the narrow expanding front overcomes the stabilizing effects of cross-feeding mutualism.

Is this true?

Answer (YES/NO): NO